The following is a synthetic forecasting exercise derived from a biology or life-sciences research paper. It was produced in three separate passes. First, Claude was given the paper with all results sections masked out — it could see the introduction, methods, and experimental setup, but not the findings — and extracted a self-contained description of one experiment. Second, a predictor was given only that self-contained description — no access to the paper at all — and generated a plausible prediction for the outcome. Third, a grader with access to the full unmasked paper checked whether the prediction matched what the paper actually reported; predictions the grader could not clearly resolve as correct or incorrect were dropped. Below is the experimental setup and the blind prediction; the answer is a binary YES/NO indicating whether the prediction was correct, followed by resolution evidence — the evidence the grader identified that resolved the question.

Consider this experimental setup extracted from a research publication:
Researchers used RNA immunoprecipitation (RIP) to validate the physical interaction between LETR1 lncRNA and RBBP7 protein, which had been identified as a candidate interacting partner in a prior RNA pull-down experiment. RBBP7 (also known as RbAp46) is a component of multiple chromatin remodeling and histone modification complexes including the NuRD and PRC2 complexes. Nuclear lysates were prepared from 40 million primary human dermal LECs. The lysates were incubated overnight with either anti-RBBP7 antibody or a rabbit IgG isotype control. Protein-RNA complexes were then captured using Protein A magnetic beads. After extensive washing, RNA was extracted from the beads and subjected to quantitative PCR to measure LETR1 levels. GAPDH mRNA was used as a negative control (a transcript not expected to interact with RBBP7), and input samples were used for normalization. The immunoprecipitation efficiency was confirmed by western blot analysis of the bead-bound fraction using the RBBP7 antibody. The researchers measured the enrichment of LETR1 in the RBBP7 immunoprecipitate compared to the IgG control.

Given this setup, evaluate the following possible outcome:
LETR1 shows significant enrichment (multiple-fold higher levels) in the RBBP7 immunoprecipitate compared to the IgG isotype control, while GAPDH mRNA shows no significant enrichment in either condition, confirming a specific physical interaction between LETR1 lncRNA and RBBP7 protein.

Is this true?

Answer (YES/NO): YES